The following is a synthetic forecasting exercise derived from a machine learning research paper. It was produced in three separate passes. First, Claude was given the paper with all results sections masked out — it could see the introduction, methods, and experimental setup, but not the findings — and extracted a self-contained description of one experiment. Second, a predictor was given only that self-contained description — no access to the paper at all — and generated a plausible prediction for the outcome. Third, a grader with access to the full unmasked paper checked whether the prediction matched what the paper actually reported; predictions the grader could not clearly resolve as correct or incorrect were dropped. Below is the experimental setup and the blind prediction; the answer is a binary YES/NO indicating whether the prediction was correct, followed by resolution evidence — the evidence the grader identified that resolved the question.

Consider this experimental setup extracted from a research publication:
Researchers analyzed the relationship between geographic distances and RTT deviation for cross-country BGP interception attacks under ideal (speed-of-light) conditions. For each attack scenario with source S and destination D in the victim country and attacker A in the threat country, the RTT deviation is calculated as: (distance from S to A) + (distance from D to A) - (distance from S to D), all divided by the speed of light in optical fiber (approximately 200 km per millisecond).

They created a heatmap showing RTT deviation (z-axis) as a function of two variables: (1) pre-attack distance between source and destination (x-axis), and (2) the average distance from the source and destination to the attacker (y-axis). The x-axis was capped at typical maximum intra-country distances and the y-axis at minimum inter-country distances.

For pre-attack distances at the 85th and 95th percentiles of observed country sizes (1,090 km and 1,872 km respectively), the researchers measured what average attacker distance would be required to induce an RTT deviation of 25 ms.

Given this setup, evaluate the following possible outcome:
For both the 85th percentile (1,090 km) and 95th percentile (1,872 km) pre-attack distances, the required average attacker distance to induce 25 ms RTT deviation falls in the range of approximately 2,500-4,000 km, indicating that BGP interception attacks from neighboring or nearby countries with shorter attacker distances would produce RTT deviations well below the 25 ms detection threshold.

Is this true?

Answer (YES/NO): YES